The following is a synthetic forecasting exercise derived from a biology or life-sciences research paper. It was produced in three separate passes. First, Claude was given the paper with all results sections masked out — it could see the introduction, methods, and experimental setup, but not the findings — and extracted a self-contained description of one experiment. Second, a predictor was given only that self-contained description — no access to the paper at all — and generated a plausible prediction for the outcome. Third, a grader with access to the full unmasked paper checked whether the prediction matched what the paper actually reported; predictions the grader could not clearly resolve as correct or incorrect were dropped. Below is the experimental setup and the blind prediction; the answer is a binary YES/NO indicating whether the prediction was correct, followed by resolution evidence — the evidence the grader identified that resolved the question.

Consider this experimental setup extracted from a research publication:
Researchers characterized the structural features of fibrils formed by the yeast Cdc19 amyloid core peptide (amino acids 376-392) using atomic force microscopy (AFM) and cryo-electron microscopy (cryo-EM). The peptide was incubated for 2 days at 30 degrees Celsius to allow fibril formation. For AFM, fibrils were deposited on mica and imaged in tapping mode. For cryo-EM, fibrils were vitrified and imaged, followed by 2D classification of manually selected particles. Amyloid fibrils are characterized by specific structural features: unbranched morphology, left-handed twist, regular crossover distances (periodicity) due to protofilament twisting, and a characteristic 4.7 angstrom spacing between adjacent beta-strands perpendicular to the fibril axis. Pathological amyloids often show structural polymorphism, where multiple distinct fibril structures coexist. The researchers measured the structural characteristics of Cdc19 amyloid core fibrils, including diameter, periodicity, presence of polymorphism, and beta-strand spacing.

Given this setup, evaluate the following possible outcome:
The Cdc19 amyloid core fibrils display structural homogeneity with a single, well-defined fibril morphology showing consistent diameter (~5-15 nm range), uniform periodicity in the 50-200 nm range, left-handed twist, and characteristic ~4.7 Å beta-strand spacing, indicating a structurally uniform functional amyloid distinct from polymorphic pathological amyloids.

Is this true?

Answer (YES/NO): NO